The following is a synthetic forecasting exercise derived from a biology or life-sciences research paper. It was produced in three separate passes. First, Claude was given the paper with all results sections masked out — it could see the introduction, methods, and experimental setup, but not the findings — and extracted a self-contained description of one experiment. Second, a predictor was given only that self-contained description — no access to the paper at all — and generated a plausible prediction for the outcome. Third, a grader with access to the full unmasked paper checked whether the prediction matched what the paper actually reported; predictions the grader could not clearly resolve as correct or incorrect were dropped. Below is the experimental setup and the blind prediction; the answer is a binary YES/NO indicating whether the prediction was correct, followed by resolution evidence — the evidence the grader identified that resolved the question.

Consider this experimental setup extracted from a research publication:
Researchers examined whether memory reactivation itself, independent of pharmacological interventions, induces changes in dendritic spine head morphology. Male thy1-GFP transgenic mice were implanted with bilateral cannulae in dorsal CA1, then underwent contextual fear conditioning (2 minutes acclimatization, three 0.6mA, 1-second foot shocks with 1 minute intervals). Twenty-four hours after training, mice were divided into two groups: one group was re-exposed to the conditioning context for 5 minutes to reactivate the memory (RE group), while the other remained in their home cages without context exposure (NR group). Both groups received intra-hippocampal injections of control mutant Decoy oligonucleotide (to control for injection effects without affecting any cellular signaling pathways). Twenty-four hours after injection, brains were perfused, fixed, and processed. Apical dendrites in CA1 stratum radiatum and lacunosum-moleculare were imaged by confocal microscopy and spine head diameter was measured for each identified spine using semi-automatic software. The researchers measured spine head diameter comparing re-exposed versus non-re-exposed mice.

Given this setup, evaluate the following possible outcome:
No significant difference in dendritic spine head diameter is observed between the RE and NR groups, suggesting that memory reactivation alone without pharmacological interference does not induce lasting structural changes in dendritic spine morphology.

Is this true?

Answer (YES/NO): NO